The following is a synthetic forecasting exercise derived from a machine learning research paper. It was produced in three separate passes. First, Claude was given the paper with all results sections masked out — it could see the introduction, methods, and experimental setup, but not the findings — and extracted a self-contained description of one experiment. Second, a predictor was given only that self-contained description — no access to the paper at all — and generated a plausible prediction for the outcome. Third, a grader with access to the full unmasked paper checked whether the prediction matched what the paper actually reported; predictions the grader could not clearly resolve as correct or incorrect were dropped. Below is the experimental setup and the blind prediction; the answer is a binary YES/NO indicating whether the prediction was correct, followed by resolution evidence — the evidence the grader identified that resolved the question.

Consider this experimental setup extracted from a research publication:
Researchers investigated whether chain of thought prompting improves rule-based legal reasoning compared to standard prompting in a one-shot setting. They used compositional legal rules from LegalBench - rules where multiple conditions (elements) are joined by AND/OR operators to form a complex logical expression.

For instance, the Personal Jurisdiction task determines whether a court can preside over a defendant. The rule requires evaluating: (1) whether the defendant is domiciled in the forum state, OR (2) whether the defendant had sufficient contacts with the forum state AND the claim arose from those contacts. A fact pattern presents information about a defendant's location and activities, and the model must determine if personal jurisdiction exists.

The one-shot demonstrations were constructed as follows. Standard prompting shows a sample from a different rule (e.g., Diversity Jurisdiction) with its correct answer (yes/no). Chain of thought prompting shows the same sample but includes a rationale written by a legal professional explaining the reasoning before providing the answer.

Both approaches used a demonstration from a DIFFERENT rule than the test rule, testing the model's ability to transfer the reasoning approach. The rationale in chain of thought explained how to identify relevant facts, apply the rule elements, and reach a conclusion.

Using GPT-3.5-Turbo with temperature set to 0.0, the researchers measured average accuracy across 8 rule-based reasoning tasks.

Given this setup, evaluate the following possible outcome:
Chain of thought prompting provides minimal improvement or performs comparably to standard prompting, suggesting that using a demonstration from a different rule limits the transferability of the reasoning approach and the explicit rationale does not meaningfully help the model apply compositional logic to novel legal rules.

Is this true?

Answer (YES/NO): NO